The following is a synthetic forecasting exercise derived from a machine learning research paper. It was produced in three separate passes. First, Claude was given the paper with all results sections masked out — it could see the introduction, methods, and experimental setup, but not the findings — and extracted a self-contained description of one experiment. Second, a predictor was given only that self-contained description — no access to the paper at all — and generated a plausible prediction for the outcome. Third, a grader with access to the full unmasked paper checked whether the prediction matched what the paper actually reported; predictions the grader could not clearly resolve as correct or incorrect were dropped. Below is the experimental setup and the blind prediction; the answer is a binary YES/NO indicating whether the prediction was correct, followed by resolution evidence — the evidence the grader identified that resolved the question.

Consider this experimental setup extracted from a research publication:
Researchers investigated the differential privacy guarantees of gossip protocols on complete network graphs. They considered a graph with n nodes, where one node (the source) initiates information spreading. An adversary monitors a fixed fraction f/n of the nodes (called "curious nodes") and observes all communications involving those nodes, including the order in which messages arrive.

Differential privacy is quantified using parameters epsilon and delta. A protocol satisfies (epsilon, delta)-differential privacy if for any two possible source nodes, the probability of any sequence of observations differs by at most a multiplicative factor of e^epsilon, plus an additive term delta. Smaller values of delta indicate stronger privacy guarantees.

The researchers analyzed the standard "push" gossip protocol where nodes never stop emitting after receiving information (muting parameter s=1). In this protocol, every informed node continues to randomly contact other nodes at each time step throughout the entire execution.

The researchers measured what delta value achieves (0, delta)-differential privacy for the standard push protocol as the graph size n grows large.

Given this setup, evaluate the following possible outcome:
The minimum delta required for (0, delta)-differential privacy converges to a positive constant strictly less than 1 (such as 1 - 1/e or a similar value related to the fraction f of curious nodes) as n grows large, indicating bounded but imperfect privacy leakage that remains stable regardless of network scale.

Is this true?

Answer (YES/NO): NO